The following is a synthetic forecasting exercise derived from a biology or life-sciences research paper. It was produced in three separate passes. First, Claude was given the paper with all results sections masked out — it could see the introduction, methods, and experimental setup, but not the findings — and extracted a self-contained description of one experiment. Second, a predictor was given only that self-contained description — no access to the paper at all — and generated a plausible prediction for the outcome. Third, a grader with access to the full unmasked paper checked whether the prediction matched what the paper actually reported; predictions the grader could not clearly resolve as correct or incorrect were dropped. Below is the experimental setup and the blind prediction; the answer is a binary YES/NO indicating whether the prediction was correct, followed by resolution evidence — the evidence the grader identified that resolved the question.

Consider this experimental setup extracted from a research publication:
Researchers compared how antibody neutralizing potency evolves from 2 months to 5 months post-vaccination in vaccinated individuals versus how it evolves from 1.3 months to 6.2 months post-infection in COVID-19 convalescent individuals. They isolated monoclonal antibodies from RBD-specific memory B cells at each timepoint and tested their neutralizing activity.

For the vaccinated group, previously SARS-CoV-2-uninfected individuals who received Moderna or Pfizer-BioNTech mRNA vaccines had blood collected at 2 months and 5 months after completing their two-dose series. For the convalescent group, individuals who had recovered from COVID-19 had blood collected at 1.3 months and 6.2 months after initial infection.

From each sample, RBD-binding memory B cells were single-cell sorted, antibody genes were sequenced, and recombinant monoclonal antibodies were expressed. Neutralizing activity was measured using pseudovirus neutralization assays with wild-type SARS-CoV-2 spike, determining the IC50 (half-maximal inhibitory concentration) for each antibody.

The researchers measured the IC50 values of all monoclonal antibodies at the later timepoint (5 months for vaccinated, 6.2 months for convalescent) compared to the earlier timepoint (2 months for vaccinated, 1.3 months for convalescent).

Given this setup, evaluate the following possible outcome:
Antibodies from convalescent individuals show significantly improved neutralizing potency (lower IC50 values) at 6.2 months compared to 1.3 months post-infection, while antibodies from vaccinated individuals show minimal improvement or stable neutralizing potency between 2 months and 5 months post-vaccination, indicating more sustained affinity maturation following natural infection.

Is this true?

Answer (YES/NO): YES